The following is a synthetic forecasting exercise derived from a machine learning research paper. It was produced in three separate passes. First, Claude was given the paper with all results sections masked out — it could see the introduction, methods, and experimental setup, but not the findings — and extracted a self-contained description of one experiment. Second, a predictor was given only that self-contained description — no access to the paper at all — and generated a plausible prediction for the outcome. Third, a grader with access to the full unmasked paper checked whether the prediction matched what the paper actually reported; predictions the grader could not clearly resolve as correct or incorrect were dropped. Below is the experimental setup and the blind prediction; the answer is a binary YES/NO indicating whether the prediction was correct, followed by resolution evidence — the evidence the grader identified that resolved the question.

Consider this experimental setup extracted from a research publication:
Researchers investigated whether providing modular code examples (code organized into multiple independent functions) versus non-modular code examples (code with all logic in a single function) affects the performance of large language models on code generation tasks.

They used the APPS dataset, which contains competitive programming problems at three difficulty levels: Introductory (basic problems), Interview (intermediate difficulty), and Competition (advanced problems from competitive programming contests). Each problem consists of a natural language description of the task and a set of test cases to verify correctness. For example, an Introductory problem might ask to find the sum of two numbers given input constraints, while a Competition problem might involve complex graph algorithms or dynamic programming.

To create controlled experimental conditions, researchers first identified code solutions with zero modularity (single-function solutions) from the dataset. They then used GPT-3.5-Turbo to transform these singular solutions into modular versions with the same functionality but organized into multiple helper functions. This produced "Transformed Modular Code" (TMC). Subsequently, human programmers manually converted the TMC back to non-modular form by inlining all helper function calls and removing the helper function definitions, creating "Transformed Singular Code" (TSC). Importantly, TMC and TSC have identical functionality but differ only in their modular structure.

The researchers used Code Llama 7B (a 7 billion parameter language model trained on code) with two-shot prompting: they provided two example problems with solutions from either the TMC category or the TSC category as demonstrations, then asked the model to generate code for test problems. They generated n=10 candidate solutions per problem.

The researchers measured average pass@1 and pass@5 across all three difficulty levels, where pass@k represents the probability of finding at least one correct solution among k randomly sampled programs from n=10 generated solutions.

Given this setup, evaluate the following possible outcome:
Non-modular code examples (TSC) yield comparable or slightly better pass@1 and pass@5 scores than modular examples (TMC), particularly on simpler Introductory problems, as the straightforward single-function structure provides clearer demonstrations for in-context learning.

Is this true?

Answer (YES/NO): NO